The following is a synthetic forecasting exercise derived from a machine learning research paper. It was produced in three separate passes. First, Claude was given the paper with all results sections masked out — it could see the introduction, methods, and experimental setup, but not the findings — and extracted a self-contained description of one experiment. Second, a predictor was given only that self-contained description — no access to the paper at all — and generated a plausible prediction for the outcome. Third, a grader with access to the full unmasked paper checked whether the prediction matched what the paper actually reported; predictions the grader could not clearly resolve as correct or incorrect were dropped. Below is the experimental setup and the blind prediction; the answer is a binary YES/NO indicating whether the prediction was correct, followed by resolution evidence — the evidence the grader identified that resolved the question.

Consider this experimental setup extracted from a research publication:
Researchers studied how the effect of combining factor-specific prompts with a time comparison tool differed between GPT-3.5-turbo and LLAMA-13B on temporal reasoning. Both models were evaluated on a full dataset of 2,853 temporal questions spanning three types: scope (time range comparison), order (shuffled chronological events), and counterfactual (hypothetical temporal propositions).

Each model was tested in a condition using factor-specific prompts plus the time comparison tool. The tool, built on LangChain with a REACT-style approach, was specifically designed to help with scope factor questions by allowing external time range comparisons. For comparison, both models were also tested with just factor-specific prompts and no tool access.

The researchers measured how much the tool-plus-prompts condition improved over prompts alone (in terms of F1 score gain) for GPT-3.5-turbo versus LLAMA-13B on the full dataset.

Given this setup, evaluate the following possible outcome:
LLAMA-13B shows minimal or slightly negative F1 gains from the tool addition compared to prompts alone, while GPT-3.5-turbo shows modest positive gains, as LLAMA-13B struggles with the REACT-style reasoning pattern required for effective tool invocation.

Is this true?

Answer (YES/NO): NO